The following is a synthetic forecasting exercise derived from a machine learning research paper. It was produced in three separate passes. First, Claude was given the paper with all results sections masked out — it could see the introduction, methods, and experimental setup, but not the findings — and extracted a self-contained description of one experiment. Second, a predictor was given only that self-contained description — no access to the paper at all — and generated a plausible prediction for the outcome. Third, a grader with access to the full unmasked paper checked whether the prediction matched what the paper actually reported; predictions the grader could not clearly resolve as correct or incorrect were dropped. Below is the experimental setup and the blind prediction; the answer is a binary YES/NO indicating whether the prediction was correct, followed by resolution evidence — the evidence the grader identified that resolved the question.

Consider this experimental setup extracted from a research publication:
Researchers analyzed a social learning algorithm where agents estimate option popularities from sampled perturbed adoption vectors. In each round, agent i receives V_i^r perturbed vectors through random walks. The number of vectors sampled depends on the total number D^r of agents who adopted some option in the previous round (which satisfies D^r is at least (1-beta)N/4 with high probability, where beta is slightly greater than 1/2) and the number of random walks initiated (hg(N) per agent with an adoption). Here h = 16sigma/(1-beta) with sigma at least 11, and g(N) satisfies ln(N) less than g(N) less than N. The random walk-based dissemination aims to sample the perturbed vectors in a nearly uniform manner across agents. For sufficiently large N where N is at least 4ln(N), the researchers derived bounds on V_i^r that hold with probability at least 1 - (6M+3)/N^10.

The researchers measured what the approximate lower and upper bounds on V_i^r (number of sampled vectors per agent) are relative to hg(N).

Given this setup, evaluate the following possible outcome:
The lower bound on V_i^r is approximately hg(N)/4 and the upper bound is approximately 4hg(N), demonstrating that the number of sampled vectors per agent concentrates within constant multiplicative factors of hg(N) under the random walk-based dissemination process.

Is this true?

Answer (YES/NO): NO